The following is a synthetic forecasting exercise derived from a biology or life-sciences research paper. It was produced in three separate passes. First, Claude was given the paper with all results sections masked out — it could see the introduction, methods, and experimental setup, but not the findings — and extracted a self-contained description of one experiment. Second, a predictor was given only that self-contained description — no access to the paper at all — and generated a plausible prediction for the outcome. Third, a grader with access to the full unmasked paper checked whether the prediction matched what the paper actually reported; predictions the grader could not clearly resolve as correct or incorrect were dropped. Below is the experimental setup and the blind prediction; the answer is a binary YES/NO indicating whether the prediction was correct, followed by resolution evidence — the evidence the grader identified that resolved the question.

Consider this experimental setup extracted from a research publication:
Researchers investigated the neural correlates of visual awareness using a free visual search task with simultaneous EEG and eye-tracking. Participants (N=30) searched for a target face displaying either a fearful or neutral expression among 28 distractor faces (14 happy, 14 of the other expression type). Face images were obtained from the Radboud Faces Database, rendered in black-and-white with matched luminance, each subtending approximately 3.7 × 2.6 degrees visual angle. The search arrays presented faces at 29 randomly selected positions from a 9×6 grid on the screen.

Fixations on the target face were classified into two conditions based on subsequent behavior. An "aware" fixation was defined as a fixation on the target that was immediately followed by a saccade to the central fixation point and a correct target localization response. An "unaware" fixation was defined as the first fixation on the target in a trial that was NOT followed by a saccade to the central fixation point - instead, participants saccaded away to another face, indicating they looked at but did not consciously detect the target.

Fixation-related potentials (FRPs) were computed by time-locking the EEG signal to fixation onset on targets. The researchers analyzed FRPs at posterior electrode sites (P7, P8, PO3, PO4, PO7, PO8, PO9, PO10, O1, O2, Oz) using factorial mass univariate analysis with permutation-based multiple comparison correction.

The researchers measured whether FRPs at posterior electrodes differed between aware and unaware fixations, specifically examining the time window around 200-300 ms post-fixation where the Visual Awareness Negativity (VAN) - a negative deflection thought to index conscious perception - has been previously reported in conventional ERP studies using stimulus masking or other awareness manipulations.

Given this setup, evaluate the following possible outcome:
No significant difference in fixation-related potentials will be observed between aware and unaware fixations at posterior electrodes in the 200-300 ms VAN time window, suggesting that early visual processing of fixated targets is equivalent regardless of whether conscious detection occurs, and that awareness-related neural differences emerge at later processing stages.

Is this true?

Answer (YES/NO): NO